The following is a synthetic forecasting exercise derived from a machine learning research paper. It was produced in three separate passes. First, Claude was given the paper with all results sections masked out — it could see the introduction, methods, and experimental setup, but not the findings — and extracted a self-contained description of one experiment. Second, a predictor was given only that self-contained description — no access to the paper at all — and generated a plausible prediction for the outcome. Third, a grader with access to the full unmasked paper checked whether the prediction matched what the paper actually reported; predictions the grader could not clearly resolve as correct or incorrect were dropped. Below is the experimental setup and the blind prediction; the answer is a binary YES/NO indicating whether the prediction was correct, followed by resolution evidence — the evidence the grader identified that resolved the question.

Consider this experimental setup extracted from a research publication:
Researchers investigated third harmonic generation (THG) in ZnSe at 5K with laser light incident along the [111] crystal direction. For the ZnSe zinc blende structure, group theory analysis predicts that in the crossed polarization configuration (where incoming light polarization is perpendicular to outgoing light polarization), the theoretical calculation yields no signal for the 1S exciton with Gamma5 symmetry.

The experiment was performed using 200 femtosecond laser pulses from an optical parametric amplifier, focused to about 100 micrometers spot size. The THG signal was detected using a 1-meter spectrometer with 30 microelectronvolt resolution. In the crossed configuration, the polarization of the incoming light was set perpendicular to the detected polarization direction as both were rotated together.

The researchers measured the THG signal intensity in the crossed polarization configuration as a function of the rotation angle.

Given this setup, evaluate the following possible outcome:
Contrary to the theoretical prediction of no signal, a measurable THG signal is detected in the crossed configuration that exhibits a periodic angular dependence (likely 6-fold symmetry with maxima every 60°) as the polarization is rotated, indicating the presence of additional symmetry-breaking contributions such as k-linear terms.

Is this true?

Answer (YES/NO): NO